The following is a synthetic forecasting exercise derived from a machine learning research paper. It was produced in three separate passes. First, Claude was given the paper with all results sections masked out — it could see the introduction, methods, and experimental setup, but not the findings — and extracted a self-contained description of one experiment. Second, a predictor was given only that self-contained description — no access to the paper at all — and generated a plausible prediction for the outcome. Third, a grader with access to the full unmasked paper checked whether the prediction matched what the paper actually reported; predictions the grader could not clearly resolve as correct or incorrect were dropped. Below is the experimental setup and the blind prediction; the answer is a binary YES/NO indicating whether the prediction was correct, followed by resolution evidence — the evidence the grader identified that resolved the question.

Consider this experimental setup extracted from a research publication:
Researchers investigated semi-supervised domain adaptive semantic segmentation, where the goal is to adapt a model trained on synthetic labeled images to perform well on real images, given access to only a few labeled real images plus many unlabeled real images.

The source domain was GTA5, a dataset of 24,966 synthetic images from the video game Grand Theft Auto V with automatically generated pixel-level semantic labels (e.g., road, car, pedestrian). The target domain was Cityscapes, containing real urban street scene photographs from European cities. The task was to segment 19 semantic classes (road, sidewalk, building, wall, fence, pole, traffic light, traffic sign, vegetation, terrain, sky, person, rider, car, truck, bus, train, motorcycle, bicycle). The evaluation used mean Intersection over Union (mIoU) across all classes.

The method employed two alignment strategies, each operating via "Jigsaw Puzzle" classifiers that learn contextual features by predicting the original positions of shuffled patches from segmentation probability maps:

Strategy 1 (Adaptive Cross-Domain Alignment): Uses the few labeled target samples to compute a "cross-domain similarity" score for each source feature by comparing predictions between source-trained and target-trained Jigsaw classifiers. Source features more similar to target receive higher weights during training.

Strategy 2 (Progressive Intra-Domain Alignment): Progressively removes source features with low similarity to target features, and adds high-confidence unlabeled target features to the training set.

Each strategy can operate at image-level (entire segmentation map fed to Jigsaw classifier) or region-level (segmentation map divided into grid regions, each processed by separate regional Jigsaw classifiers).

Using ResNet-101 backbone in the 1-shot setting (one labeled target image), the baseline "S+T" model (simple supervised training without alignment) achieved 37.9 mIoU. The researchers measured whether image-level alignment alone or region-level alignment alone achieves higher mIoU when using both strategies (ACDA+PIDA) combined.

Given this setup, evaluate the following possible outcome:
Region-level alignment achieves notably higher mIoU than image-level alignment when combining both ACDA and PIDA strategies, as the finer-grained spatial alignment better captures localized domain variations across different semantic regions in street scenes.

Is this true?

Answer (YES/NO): NO